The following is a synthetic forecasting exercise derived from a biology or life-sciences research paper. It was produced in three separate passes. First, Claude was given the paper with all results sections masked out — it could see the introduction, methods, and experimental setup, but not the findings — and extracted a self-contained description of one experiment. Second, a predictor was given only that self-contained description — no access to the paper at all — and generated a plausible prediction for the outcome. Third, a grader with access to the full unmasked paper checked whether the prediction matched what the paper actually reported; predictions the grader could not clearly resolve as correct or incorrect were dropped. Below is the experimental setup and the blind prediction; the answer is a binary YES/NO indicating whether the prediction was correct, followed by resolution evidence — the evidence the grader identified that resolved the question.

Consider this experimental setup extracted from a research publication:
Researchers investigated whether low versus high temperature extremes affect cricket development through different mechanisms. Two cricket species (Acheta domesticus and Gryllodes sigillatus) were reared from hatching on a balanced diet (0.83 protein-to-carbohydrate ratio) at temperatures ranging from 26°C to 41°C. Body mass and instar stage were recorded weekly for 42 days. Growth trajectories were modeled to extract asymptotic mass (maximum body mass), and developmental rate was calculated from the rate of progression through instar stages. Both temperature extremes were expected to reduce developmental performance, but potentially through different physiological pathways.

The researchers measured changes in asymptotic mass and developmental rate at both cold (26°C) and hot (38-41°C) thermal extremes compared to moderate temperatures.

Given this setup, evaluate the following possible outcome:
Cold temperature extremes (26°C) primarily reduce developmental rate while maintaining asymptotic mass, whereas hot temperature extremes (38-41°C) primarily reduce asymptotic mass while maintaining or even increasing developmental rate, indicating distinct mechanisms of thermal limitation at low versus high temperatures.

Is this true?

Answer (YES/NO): NO